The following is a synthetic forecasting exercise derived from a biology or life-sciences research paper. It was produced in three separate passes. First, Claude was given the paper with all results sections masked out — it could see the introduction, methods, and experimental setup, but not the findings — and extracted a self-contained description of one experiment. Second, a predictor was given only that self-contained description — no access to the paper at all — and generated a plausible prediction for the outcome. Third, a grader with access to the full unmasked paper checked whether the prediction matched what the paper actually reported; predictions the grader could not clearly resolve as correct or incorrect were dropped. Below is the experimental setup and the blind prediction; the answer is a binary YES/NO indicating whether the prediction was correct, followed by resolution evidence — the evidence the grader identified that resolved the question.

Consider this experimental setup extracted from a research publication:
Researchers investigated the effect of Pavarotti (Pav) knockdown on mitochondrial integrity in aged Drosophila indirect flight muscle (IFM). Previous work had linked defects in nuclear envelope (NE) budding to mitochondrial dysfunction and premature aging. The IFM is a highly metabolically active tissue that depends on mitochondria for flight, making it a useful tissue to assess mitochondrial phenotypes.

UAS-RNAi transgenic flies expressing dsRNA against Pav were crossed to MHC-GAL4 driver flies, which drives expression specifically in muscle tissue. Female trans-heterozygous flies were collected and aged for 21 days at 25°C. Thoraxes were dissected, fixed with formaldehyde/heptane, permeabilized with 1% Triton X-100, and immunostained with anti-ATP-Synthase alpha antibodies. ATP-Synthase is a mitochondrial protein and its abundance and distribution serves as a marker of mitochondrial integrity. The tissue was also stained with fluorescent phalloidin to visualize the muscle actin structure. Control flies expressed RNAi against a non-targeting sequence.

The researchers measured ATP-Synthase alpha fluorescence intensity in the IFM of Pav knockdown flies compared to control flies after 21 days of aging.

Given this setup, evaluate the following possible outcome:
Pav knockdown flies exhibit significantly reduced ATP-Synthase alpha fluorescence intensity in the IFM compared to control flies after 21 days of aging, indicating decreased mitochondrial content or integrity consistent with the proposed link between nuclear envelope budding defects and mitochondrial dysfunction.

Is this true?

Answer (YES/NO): YES